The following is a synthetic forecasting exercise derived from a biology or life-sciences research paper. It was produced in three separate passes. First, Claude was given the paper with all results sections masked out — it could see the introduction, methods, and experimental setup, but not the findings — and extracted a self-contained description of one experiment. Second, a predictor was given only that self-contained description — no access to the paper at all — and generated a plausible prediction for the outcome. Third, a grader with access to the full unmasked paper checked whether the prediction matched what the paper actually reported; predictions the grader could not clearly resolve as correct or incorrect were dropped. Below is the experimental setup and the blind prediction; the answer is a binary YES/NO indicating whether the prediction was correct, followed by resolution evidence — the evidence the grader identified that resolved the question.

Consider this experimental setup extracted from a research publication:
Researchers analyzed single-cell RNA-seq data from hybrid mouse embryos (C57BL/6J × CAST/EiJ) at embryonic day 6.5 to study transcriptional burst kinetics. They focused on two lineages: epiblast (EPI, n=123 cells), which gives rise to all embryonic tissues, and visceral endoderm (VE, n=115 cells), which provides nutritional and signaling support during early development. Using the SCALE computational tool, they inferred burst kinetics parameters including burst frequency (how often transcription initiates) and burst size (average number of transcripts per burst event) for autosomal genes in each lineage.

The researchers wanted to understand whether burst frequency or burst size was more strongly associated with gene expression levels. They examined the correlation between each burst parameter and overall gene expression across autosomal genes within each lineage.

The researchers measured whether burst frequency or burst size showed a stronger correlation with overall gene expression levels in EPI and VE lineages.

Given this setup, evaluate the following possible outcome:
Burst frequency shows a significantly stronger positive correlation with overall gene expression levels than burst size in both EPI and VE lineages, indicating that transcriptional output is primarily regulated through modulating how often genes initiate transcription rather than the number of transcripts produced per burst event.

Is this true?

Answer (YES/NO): YES